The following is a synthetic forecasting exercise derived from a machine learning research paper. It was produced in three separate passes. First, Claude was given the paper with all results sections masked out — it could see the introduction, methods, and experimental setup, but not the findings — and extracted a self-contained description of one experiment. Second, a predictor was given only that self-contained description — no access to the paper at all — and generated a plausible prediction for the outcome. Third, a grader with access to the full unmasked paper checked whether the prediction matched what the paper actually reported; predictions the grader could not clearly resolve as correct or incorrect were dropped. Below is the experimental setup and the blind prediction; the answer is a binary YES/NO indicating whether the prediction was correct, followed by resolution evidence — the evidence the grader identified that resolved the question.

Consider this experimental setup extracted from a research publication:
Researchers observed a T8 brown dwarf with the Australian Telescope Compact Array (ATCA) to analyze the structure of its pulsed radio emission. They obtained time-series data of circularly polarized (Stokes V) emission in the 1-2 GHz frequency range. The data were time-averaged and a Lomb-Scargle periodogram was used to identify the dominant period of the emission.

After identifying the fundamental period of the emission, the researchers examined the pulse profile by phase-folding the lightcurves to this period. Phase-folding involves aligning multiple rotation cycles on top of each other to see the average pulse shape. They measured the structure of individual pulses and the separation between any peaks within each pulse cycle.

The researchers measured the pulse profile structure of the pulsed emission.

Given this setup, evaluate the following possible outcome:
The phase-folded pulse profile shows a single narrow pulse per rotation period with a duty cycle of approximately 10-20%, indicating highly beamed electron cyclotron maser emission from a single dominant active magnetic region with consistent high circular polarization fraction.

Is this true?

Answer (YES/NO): NO